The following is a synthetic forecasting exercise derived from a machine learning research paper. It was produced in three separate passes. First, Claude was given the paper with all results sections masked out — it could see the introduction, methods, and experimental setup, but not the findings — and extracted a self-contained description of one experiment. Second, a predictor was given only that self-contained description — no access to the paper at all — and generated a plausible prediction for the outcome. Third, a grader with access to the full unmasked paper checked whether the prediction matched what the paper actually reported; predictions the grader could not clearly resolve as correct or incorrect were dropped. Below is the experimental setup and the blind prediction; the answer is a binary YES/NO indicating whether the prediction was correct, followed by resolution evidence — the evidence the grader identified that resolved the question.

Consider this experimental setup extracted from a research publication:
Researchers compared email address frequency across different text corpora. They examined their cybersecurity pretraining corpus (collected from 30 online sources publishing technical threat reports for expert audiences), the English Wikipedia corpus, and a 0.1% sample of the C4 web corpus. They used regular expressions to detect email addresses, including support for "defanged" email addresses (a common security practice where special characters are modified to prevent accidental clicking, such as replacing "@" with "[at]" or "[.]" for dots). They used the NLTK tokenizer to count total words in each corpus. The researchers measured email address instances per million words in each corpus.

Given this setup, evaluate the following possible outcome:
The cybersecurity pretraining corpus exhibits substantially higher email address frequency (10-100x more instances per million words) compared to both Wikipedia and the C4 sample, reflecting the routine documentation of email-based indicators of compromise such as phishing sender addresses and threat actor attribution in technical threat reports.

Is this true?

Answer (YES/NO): NO